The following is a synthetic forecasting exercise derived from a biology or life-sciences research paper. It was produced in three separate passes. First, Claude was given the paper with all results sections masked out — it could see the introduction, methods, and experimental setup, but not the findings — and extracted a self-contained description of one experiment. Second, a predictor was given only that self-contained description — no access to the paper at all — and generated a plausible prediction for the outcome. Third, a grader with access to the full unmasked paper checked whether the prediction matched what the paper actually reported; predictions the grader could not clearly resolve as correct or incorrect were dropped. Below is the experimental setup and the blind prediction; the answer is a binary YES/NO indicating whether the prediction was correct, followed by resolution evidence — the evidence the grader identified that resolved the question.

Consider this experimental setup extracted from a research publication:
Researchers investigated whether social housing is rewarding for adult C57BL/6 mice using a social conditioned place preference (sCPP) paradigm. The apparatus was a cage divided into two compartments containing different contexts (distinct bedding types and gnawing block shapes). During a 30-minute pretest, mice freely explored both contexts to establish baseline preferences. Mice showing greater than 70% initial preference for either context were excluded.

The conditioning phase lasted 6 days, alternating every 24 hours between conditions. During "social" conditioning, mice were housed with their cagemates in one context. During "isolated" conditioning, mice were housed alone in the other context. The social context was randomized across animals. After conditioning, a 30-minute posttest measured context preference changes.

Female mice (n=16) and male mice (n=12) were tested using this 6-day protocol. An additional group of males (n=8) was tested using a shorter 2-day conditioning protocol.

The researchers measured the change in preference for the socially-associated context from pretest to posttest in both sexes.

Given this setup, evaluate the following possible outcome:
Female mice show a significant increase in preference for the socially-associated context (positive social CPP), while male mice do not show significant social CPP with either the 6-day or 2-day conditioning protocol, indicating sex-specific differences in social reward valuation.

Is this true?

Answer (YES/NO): NO